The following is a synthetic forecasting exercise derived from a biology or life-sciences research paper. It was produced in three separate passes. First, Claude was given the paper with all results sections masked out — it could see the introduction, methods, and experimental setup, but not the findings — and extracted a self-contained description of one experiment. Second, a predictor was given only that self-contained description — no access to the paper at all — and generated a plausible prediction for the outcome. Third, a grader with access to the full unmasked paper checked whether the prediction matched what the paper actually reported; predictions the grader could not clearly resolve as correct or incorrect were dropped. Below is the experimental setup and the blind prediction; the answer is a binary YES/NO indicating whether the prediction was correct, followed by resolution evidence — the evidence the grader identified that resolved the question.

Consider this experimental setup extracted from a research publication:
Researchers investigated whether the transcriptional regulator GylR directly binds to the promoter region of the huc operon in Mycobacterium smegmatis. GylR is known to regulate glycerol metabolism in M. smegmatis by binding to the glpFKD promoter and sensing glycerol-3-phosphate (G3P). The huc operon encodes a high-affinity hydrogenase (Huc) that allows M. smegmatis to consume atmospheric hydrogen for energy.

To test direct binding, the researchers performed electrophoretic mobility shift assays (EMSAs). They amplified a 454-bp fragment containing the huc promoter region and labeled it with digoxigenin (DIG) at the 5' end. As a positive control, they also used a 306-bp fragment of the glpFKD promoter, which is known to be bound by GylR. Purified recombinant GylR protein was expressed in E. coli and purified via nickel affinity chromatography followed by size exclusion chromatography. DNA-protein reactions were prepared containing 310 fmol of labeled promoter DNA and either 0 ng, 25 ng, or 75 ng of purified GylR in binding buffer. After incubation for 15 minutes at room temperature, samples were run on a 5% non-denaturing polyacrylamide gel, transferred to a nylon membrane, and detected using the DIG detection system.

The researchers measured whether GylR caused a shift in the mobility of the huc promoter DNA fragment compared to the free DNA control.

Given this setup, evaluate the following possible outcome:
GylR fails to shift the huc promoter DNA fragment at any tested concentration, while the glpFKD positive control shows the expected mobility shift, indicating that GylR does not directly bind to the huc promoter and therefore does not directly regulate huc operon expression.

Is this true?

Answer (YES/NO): YES